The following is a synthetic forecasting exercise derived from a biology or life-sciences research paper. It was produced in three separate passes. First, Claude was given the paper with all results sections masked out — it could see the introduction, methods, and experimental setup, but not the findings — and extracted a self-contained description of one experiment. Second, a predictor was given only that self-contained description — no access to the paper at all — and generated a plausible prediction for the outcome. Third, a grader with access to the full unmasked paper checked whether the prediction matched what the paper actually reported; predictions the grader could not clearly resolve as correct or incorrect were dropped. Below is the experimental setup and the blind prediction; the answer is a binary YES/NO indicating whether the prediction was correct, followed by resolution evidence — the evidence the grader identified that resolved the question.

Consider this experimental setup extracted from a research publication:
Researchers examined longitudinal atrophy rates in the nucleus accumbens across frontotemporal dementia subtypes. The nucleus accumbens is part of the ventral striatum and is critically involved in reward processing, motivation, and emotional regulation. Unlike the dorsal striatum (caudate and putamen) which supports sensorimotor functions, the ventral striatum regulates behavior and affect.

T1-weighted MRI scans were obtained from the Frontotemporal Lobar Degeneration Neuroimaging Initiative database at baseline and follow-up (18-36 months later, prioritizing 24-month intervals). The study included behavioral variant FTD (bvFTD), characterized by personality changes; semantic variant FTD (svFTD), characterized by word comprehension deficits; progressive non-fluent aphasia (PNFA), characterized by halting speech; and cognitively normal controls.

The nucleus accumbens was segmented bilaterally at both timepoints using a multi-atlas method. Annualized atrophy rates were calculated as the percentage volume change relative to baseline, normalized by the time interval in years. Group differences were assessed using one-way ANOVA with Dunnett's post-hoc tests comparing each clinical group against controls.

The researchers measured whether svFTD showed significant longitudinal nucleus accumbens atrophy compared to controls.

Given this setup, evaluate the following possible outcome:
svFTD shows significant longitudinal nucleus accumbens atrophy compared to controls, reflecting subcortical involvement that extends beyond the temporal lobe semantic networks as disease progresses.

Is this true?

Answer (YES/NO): YES